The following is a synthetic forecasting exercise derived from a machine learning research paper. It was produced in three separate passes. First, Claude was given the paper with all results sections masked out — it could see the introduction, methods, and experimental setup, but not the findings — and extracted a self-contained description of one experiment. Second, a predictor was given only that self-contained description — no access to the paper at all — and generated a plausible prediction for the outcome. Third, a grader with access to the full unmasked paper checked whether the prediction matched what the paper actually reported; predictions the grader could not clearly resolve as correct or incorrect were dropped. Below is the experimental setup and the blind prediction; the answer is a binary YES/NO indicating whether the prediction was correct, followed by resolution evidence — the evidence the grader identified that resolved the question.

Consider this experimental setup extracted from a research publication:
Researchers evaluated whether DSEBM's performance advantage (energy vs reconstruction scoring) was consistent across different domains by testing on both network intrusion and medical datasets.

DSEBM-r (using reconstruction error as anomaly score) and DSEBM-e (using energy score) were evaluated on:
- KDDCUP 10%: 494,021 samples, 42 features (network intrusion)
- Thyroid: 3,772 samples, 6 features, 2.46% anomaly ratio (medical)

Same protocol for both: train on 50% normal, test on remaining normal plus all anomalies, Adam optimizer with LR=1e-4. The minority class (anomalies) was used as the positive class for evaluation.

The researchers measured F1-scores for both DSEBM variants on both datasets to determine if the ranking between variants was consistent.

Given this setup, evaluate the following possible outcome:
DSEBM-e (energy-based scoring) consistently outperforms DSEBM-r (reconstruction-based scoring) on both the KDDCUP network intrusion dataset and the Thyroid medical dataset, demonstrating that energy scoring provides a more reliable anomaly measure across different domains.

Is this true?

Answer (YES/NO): NO